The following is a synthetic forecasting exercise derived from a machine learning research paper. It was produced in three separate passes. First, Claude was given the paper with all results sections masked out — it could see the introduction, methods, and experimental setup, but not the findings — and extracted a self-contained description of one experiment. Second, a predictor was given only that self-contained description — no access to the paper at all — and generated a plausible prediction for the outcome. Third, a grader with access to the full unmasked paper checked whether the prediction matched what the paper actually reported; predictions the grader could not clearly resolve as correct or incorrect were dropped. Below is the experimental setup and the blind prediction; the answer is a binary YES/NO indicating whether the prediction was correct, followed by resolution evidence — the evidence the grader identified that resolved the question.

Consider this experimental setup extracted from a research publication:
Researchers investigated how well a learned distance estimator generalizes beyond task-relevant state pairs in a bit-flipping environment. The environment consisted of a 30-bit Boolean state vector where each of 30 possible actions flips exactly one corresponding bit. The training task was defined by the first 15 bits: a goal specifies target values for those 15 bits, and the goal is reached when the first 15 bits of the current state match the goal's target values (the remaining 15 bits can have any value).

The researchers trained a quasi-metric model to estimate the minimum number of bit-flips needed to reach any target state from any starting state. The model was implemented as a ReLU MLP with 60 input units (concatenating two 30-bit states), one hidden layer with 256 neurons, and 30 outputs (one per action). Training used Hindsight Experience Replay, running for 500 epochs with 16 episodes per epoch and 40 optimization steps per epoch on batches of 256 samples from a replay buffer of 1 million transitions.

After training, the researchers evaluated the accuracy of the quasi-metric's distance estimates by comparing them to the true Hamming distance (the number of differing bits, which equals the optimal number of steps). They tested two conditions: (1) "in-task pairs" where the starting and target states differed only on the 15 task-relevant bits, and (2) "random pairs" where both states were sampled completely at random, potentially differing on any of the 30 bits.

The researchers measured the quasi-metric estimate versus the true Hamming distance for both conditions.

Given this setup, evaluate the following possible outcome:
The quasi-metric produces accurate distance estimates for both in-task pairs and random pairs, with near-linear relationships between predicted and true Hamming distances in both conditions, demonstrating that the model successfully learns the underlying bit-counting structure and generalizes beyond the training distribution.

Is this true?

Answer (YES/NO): NO